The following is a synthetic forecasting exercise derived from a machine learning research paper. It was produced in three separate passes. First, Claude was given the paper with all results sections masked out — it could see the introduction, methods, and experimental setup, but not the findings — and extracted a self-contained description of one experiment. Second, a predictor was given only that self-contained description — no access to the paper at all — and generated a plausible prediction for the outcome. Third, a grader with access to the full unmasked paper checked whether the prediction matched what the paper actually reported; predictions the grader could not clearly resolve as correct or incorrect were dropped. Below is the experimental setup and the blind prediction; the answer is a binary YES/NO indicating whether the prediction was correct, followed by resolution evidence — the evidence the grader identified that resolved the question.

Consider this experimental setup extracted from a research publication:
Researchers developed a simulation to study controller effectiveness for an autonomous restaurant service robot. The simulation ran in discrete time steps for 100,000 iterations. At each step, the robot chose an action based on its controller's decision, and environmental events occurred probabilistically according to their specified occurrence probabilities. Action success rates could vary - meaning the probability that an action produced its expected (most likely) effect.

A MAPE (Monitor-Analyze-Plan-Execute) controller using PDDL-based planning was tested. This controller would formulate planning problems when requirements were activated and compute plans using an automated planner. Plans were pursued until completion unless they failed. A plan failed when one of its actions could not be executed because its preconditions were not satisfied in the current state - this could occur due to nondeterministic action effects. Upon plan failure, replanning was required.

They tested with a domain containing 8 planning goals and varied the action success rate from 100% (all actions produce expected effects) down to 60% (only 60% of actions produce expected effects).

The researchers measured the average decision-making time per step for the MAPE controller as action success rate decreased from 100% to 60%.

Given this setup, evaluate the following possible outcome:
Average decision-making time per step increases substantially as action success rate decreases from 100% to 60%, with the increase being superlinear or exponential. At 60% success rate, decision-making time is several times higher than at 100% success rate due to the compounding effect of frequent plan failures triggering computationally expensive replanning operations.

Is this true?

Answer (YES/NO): NO